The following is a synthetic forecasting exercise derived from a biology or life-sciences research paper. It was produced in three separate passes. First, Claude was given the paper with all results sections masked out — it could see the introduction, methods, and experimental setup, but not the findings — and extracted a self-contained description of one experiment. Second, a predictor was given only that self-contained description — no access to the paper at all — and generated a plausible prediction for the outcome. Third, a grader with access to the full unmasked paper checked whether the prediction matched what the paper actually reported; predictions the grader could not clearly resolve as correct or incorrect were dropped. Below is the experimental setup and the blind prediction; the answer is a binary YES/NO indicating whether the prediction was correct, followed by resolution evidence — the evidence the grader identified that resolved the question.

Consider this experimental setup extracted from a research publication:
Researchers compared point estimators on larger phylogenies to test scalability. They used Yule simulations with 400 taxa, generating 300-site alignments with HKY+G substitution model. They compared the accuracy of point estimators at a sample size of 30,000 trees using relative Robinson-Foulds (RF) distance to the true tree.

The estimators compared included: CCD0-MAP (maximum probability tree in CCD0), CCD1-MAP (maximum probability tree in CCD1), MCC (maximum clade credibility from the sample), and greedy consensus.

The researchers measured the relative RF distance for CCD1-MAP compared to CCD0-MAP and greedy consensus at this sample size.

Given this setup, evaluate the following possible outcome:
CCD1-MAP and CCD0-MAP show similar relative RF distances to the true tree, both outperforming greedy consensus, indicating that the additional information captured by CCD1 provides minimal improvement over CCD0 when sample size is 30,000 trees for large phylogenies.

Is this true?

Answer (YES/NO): NO